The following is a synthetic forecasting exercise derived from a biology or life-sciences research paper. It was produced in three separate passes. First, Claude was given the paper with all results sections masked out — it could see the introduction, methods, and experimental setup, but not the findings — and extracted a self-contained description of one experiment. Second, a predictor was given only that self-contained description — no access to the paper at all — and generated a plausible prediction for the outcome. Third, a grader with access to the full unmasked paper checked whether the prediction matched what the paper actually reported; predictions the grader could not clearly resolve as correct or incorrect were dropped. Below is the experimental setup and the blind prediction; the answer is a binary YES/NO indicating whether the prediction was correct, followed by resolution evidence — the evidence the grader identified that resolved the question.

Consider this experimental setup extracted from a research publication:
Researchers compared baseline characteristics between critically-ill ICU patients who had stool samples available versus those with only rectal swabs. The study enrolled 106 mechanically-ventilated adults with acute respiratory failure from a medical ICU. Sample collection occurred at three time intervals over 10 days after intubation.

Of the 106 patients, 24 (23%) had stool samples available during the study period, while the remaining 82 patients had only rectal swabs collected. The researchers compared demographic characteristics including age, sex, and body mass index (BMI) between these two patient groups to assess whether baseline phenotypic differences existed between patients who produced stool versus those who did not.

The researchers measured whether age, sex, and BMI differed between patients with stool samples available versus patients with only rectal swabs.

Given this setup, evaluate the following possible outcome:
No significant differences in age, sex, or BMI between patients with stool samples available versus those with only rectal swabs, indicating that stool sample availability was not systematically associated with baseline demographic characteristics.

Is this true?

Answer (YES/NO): YES